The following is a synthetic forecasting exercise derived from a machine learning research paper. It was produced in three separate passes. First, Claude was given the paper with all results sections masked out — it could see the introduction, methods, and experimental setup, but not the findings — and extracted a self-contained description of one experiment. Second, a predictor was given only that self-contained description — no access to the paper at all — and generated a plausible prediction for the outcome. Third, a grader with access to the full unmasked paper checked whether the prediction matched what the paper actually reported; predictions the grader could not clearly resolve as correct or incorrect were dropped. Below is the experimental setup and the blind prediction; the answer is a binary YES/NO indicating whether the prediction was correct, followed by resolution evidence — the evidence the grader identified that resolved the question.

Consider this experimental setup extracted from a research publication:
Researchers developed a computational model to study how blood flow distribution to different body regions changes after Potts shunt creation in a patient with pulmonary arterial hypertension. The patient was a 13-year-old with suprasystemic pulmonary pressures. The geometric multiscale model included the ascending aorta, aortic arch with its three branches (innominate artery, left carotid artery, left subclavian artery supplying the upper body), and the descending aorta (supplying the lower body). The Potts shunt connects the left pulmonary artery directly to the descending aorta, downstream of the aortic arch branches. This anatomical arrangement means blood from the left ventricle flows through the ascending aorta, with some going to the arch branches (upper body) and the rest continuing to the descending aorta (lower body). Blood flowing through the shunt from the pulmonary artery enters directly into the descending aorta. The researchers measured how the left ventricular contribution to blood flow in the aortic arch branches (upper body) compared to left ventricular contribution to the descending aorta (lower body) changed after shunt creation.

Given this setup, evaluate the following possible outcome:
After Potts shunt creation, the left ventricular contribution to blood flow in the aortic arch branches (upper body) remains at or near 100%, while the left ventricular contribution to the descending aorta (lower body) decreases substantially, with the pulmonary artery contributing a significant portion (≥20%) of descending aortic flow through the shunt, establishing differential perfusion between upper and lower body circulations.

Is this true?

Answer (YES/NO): YES